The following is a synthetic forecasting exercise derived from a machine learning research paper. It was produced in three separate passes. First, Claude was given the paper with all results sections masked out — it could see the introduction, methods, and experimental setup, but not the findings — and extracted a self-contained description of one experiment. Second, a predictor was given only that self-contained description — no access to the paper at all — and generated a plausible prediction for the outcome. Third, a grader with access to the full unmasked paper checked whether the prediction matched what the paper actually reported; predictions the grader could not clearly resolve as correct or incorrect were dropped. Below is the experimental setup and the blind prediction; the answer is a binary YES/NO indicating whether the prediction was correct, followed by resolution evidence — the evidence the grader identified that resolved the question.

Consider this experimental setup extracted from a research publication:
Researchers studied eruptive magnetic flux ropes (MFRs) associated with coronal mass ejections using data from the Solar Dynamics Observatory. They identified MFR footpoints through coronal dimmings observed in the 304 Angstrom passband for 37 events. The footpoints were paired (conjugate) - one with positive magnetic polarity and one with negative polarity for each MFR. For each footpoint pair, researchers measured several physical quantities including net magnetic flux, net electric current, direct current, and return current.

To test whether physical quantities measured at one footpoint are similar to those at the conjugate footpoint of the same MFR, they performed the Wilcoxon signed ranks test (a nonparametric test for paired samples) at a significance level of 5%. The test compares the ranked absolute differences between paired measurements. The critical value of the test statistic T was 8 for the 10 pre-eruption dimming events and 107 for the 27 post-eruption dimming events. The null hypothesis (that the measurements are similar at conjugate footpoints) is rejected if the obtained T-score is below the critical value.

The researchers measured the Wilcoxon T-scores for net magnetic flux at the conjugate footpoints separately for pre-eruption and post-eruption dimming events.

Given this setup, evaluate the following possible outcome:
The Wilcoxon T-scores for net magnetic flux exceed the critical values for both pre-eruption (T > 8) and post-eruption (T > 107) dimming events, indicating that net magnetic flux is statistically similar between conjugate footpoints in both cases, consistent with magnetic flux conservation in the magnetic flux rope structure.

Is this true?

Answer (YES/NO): YES